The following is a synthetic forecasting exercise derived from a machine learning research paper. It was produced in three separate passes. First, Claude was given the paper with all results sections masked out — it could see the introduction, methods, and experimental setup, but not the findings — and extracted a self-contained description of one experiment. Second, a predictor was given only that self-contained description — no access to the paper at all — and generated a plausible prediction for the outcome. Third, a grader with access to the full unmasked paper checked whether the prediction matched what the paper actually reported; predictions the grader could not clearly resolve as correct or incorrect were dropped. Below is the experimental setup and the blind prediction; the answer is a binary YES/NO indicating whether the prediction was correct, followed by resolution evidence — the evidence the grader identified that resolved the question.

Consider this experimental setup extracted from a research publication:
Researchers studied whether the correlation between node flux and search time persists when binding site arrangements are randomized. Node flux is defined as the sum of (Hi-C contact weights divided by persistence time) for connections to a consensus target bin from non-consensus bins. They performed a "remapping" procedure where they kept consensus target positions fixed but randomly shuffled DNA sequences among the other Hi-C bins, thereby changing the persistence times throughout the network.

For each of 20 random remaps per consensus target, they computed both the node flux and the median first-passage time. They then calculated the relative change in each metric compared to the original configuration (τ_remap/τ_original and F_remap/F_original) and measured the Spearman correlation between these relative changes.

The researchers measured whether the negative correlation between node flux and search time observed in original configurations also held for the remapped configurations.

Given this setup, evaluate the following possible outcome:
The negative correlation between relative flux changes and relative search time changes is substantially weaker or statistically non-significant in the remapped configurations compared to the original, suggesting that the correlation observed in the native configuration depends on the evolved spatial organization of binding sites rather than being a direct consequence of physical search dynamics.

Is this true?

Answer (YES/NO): NO